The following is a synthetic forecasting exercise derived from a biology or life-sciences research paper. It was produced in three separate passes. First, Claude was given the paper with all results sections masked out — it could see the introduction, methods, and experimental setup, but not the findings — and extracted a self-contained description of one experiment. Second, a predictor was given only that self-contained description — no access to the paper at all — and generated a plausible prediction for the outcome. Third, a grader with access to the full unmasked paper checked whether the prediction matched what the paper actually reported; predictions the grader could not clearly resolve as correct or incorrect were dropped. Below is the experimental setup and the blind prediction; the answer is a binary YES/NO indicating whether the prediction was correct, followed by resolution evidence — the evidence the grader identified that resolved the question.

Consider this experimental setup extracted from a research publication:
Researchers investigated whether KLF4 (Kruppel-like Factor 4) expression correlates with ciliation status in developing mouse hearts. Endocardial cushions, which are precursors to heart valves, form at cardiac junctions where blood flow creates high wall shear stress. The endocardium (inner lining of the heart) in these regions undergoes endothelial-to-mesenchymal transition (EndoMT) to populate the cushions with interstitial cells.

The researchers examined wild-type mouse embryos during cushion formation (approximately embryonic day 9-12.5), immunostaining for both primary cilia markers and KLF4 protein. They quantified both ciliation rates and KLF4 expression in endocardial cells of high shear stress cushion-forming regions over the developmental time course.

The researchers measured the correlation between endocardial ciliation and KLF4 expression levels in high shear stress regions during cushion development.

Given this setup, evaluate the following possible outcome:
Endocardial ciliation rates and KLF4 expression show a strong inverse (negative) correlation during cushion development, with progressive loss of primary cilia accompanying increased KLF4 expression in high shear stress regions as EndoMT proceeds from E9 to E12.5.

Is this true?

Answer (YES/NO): NO